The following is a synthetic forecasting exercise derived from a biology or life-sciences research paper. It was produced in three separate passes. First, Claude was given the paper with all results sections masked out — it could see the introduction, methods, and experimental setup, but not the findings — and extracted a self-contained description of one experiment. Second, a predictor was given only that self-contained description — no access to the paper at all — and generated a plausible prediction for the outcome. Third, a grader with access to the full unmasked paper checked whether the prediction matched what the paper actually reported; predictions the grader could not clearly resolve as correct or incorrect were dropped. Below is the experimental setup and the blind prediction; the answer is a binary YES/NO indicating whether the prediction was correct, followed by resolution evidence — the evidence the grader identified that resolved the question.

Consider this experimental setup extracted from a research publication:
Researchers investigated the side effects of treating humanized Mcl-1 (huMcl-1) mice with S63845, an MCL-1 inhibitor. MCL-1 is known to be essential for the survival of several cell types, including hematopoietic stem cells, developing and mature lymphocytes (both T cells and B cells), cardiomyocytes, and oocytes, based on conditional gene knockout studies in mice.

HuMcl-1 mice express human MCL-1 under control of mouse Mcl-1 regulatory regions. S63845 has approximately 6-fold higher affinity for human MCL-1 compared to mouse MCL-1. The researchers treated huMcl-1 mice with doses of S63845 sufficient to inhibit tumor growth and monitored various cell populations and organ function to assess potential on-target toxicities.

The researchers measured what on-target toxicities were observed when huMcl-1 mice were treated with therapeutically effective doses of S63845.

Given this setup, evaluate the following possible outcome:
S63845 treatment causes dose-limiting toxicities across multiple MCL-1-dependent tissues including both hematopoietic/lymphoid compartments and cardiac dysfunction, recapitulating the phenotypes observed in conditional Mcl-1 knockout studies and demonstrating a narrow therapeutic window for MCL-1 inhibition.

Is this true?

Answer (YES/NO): NO